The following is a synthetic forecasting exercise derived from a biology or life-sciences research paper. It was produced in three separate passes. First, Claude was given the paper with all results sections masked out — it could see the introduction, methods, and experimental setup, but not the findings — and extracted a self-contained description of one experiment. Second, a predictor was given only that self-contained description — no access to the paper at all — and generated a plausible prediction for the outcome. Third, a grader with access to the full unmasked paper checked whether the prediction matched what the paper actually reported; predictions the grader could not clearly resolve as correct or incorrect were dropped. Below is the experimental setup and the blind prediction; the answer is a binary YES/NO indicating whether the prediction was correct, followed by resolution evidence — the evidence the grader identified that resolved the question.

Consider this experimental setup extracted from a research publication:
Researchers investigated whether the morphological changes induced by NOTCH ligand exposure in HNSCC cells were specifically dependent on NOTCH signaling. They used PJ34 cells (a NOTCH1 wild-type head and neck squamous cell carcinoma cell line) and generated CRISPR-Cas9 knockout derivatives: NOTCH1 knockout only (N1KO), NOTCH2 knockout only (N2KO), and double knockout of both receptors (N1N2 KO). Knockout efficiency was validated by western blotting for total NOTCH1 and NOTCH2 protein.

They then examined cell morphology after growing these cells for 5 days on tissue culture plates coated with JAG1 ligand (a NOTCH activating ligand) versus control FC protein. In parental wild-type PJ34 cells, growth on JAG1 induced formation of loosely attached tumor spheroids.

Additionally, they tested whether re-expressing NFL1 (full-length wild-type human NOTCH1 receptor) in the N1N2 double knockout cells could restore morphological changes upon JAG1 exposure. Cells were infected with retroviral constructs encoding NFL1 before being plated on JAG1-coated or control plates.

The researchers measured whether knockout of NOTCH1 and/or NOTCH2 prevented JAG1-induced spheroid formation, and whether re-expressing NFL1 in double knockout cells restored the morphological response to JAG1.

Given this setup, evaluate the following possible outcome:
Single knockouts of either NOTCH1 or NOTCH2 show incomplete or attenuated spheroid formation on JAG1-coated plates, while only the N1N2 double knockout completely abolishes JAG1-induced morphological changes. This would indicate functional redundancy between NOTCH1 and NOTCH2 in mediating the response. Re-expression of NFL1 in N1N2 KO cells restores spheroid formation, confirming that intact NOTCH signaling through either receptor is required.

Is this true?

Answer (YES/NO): YES